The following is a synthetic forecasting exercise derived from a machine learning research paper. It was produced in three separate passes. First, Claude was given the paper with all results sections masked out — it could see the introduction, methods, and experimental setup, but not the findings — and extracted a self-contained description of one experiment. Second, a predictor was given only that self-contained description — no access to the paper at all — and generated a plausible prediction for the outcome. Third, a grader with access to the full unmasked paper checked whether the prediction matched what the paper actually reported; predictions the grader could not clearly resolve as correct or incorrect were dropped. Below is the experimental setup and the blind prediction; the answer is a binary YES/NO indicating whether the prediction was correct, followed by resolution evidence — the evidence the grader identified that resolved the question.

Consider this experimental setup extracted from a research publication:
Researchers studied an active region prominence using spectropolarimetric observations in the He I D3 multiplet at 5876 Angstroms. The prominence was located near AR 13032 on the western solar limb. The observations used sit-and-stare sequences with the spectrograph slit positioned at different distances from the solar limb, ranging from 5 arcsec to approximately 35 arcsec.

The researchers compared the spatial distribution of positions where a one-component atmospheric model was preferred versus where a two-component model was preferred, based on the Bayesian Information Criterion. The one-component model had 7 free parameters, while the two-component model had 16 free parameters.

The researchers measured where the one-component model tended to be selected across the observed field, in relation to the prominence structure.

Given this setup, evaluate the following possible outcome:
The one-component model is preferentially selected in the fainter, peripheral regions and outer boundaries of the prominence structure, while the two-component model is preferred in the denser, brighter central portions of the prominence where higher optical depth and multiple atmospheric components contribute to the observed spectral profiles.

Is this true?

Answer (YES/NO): NO